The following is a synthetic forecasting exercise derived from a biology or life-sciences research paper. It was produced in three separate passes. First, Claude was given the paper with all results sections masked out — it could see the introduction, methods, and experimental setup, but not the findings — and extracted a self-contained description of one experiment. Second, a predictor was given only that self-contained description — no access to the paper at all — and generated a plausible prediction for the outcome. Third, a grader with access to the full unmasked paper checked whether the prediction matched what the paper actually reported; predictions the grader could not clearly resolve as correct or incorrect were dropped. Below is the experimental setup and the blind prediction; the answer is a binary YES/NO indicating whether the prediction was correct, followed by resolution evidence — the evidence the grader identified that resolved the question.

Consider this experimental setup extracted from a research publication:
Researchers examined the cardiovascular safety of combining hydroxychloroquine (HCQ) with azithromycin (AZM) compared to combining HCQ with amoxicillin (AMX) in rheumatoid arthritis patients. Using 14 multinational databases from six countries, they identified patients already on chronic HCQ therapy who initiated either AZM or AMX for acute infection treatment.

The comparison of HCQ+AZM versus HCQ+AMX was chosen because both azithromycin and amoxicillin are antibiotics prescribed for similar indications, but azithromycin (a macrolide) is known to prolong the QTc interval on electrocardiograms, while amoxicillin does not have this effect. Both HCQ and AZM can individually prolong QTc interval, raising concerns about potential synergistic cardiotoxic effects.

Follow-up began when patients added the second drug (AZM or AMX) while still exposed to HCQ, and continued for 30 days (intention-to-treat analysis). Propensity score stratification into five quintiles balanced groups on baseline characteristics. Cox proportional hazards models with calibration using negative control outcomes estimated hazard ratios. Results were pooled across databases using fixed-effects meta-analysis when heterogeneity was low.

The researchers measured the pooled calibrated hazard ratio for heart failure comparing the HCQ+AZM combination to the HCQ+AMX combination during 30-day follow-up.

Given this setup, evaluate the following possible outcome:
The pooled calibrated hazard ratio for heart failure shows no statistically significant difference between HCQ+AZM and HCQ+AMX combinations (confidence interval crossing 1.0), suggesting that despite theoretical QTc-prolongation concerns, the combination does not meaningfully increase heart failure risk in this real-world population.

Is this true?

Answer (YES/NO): NO